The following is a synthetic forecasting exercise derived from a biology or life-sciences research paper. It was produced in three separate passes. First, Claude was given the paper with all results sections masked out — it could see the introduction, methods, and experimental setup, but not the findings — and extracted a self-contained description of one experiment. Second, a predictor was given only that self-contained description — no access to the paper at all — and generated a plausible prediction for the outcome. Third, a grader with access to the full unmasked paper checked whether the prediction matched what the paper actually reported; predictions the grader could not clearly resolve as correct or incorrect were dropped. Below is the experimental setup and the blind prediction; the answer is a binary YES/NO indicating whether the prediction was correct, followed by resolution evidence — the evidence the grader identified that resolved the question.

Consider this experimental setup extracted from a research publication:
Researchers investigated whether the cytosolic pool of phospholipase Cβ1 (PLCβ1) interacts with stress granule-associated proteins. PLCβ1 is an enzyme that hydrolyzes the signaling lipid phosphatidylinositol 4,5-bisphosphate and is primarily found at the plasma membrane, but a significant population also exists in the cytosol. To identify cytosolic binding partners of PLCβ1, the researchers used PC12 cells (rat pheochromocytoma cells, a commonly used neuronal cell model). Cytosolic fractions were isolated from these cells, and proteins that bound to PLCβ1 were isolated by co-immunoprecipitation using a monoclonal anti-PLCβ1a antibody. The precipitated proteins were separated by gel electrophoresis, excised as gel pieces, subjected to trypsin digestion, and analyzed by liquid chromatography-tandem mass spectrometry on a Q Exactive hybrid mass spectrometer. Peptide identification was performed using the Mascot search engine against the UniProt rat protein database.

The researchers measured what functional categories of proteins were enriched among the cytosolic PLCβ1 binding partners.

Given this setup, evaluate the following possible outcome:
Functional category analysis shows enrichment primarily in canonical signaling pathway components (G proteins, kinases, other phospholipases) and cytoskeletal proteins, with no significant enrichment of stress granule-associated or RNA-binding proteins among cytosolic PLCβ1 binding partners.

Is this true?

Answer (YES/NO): NO